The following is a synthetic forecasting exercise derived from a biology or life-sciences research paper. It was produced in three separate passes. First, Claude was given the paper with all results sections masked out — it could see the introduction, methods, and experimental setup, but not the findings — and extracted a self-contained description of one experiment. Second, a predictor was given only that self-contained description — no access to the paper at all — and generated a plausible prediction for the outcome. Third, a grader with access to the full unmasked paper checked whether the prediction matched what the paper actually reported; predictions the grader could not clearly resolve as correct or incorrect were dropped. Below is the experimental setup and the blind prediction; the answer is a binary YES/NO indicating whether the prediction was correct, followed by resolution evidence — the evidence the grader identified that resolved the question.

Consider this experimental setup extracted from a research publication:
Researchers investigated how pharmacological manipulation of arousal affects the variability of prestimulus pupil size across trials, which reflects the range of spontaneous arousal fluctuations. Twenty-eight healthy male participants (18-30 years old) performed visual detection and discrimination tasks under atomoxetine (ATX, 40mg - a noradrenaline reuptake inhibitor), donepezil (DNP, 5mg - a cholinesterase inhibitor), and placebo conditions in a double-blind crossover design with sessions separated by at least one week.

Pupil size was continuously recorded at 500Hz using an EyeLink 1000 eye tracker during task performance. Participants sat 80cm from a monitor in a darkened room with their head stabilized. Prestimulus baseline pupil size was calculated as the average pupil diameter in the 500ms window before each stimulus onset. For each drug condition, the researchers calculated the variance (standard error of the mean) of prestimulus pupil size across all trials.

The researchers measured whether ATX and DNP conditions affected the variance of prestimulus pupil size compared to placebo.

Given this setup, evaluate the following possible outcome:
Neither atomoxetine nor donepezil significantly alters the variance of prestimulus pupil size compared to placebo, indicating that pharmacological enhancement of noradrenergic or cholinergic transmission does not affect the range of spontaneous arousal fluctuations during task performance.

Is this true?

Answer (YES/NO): NO